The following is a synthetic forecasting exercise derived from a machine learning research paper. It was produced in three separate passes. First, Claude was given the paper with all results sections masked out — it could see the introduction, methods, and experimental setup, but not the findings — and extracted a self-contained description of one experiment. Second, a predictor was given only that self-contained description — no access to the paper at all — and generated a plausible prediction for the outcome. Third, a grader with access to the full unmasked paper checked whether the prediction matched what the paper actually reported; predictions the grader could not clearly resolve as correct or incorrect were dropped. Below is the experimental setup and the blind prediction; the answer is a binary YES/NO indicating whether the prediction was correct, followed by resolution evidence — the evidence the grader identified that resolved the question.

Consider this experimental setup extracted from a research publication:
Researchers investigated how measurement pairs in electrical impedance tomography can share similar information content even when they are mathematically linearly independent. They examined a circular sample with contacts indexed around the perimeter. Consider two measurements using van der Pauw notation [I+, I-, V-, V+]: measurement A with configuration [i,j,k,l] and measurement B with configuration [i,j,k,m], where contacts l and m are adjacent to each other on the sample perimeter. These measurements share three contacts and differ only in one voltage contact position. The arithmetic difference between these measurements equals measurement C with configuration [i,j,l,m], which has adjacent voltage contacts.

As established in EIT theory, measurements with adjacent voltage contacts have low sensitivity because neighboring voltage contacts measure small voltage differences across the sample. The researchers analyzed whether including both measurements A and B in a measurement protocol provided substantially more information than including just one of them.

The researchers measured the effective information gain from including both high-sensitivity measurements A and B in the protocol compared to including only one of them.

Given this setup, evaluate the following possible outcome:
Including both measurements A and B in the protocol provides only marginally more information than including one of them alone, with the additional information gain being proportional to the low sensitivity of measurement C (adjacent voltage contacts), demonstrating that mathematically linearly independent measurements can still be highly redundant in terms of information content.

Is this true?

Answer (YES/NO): YES